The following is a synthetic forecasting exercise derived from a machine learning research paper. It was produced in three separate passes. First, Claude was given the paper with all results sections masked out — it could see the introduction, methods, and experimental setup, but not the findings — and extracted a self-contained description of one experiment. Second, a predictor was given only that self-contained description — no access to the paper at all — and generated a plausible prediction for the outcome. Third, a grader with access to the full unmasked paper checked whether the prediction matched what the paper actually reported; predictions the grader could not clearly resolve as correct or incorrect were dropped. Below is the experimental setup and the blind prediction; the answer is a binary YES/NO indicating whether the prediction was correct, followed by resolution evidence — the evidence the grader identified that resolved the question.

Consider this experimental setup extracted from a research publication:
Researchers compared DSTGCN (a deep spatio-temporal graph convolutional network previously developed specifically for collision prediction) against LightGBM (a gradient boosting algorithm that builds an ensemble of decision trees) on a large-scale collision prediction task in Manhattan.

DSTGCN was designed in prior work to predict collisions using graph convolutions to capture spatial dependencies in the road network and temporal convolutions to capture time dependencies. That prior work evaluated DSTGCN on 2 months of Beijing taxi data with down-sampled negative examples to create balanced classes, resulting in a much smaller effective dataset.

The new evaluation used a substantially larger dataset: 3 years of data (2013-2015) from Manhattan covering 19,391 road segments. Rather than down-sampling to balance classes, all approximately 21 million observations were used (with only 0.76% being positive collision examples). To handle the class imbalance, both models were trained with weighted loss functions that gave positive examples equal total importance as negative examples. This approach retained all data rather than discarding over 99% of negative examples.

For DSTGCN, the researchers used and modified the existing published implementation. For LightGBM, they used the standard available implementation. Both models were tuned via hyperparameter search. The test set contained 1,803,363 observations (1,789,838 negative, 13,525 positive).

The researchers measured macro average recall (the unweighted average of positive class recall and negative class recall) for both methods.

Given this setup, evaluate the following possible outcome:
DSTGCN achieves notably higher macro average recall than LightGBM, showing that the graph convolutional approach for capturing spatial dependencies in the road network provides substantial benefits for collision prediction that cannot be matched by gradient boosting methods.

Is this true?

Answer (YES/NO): NO